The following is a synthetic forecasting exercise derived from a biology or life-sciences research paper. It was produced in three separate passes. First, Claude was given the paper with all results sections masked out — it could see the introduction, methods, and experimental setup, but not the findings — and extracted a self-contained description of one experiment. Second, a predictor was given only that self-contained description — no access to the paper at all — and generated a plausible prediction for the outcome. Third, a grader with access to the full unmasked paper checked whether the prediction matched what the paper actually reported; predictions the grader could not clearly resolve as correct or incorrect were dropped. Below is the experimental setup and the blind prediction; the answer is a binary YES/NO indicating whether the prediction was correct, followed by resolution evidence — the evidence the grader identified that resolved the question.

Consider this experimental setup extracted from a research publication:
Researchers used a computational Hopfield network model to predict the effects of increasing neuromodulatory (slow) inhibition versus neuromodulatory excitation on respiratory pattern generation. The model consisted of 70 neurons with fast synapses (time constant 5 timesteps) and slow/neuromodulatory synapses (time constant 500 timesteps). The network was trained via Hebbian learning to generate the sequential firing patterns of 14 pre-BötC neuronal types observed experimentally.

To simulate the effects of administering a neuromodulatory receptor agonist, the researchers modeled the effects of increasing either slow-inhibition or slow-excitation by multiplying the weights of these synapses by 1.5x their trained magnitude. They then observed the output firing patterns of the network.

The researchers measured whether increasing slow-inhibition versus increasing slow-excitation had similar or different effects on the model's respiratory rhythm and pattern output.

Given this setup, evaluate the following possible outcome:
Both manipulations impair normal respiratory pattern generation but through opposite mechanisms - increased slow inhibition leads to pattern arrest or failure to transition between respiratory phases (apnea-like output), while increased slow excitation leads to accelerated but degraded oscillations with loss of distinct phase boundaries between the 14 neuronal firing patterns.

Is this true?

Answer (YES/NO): NO